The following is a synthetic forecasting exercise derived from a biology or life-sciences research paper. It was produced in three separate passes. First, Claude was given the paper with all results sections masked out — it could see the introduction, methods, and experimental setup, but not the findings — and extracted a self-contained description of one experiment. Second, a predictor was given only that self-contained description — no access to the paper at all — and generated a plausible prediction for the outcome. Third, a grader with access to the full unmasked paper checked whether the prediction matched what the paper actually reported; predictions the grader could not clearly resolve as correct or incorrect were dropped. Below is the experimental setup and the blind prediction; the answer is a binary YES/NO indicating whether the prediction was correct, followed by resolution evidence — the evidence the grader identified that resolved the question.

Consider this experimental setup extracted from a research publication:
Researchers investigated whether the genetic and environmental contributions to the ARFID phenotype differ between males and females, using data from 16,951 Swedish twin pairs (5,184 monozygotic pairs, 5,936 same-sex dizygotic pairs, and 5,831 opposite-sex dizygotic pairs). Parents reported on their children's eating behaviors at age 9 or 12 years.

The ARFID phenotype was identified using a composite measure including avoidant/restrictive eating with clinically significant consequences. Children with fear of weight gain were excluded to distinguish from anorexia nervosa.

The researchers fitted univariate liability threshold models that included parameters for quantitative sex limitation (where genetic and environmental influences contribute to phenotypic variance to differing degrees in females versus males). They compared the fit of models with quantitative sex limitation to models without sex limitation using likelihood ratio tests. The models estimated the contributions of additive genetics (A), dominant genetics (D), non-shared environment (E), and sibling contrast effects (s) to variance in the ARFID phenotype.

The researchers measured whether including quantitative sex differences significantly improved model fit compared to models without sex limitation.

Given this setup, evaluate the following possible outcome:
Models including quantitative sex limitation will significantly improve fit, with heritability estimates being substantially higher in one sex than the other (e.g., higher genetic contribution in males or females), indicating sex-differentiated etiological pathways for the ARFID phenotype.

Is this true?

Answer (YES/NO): NO